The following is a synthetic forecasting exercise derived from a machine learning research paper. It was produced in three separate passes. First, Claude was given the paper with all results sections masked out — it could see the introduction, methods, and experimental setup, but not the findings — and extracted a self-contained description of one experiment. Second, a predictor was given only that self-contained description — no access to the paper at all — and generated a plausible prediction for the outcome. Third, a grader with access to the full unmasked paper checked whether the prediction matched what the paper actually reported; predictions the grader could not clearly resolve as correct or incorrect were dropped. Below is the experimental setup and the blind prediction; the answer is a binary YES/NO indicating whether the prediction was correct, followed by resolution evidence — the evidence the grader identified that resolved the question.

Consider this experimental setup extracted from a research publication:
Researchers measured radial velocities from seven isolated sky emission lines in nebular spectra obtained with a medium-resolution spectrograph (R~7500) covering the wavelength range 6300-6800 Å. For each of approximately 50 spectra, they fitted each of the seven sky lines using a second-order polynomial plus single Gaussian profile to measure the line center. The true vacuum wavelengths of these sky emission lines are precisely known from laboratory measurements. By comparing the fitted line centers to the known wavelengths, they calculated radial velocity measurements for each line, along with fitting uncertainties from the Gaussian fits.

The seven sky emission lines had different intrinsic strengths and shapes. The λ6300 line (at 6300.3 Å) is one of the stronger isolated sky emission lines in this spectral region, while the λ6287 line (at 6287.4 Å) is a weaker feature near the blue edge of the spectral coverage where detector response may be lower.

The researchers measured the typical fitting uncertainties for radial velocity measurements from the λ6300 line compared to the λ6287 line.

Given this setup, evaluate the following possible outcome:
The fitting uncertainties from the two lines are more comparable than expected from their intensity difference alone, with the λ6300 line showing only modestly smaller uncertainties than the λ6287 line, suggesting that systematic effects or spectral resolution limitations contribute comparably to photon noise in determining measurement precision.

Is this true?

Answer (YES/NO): NO